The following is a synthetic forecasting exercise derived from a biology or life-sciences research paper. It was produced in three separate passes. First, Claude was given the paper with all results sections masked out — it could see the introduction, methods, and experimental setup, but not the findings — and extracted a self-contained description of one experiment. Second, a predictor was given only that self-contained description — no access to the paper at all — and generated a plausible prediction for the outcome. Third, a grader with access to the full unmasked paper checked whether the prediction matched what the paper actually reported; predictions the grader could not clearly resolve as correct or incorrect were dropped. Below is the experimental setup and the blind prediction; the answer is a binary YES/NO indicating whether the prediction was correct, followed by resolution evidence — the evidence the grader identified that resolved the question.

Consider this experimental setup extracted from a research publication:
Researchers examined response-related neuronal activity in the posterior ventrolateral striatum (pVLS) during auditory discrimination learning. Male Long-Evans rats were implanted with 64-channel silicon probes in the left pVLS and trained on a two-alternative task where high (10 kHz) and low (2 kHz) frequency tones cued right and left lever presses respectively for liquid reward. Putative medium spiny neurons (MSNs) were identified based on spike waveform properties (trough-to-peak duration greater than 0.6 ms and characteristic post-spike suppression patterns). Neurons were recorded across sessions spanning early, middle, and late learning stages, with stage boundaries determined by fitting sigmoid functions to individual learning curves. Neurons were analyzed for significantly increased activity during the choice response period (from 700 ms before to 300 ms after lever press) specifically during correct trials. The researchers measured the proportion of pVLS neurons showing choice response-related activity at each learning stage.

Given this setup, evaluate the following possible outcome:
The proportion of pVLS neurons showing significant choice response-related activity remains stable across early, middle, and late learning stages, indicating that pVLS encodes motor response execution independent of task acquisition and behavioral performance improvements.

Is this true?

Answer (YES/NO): NO